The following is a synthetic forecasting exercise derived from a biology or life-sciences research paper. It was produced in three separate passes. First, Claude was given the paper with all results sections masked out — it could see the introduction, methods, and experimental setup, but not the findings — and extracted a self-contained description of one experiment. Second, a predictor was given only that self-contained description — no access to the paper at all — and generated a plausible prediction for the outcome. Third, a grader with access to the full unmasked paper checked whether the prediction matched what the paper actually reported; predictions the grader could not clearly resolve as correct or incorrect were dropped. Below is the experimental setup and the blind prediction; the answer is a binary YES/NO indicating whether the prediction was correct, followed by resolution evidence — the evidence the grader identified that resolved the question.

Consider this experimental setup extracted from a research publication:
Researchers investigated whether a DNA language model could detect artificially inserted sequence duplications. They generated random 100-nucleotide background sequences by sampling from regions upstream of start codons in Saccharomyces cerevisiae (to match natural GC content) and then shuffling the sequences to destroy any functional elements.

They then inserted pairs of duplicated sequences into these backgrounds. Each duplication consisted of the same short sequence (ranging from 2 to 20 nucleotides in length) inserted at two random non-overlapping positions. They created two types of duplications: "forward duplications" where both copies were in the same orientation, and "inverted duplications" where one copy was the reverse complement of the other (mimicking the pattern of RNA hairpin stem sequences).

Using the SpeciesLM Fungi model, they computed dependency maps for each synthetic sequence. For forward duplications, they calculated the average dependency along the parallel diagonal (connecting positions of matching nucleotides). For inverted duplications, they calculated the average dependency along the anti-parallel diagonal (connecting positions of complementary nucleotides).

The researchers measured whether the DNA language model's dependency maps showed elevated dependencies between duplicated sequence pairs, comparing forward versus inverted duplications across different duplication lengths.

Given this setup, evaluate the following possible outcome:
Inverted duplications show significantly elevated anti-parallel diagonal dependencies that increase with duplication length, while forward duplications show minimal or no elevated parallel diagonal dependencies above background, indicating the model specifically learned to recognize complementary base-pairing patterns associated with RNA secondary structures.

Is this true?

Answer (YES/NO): NO